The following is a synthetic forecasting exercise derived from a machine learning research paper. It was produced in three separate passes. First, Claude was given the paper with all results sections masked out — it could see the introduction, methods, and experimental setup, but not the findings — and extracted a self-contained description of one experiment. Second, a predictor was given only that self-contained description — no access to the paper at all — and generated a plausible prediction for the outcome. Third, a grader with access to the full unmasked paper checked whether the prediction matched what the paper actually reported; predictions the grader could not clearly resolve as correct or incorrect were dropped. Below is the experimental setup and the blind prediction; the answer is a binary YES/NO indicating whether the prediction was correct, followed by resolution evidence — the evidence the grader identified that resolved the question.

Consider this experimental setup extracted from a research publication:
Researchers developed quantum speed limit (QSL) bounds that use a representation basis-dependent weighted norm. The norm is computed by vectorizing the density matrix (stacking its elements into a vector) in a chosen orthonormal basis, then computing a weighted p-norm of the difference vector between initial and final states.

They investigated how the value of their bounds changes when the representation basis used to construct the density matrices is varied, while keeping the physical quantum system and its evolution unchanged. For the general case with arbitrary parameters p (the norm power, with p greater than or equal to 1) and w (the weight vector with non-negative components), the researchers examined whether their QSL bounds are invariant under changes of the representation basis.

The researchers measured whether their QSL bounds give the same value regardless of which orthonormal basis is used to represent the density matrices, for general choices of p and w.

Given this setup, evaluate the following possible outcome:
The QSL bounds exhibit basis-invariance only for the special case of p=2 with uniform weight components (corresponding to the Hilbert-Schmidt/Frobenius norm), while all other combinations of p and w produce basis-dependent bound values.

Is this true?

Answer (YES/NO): YES